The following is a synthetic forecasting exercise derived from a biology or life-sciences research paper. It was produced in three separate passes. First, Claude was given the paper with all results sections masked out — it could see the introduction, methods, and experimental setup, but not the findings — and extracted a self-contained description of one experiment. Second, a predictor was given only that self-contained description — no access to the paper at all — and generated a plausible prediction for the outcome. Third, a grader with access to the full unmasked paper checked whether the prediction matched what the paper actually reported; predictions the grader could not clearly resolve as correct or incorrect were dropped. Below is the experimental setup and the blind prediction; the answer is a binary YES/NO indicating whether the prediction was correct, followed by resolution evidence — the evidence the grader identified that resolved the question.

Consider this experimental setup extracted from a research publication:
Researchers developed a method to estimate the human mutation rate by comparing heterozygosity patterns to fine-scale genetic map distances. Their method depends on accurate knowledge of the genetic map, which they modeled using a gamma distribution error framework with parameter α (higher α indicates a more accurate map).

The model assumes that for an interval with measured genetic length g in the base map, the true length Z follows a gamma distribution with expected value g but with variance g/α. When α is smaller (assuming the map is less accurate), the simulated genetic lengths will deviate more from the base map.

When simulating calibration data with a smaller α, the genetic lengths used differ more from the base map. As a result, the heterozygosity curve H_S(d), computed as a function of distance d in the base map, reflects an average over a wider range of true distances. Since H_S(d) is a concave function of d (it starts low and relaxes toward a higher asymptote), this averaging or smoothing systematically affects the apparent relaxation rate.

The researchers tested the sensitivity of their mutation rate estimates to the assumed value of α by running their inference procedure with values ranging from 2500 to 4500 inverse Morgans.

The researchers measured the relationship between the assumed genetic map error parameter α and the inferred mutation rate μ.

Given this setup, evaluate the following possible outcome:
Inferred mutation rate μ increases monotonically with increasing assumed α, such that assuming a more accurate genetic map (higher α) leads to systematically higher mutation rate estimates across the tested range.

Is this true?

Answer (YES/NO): YES